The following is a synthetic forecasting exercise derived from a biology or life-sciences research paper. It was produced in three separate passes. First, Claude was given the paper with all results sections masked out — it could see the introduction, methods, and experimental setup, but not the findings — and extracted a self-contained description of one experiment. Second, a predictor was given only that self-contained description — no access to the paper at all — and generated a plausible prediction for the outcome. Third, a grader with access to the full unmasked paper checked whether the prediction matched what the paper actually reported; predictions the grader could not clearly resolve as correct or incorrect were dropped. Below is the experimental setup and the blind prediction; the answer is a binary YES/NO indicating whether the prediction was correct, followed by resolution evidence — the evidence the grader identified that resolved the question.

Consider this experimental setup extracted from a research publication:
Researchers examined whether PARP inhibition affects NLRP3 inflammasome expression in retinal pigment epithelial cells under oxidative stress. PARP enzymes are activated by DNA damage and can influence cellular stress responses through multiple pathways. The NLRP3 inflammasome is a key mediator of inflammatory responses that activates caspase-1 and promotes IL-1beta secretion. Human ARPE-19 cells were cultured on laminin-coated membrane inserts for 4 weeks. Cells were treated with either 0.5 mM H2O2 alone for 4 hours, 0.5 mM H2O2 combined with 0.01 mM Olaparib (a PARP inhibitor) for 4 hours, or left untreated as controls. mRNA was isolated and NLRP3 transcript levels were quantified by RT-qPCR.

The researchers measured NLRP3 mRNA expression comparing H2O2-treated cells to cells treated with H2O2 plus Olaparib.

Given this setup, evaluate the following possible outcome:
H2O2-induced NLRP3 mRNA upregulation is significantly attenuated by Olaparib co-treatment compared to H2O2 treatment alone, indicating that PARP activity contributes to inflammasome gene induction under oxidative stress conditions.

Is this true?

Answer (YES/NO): NO